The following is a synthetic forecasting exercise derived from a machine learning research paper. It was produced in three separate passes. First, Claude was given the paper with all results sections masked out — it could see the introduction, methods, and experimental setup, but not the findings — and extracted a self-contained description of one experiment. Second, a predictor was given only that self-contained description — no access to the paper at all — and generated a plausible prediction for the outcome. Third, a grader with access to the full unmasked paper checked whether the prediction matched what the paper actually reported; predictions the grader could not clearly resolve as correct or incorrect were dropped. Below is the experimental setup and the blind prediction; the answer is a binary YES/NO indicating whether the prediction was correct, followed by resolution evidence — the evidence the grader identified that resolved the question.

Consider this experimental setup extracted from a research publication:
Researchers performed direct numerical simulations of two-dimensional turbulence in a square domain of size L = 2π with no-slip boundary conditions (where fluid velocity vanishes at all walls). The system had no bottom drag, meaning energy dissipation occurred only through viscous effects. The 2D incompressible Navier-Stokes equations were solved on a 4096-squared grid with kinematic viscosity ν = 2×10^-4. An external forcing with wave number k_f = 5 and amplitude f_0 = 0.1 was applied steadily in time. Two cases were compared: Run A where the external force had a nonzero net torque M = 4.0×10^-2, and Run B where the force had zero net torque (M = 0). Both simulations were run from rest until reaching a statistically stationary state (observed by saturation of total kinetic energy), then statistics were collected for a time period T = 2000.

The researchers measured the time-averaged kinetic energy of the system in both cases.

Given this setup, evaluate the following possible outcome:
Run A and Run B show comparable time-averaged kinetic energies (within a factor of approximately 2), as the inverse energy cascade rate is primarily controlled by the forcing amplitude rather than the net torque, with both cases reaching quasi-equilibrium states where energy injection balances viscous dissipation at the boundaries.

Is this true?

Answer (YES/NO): YES